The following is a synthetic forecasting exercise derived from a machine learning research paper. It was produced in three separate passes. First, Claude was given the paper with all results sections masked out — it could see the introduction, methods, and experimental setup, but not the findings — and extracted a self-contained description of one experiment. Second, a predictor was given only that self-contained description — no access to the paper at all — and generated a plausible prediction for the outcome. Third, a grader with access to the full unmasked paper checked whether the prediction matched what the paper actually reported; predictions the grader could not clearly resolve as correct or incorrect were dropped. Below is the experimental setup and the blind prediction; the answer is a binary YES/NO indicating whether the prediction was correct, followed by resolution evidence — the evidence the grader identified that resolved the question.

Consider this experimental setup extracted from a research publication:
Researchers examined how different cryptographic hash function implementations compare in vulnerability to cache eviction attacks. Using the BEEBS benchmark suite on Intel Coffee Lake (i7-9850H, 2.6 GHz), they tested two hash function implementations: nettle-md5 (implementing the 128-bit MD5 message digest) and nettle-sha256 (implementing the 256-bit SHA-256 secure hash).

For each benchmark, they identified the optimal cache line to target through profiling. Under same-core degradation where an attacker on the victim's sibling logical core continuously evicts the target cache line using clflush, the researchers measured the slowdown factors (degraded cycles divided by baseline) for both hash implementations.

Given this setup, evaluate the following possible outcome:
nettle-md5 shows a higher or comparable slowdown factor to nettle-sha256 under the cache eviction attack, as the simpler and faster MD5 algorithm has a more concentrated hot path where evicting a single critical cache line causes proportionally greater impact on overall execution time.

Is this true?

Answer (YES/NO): NO